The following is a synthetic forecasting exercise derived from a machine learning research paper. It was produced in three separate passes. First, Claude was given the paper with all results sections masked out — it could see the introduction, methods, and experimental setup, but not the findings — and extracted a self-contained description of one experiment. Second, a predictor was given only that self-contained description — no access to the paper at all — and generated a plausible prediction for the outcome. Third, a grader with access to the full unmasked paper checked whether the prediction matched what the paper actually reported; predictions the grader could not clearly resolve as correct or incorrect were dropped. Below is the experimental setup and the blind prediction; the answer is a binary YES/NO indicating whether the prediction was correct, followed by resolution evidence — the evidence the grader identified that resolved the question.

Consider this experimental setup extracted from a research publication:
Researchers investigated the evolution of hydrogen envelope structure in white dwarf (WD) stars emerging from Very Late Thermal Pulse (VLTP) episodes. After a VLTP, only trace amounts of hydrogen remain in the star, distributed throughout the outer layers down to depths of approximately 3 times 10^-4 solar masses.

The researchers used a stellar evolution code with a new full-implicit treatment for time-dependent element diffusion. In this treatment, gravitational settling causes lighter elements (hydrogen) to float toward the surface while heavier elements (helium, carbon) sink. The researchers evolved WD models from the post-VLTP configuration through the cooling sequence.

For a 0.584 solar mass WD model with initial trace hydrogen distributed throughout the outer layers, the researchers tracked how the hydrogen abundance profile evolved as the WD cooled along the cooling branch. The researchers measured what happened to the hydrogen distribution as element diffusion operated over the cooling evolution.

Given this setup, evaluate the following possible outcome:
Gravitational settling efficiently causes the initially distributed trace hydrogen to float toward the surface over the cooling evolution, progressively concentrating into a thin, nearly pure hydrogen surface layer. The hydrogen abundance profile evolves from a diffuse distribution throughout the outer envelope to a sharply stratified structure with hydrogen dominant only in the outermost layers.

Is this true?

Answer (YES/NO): NO